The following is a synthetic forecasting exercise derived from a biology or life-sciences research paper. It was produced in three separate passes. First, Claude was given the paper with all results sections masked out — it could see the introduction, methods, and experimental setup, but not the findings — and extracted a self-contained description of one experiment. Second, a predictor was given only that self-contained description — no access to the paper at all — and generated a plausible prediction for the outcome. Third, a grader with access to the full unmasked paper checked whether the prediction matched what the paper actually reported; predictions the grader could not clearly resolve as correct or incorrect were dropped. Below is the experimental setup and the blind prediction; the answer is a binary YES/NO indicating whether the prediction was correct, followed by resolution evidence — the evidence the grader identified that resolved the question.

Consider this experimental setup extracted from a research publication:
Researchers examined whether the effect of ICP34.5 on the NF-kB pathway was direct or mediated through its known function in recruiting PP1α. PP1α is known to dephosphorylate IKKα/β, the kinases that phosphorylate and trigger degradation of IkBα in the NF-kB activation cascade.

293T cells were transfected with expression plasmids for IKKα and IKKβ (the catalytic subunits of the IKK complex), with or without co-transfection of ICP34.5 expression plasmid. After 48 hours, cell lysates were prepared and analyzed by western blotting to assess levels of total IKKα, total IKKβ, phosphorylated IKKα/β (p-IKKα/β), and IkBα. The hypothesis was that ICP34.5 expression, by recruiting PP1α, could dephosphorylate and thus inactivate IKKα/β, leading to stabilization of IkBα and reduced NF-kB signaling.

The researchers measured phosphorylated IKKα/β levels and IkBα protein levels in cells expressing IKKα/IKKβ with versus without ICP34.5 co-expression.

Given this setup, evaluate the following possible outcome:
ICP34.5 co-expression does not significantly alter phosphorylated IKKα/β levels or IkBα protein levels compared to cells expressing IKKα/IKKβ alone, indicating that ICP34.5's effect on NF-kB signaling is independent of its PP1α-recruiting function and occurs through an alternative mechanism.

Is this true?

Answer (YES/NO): NO